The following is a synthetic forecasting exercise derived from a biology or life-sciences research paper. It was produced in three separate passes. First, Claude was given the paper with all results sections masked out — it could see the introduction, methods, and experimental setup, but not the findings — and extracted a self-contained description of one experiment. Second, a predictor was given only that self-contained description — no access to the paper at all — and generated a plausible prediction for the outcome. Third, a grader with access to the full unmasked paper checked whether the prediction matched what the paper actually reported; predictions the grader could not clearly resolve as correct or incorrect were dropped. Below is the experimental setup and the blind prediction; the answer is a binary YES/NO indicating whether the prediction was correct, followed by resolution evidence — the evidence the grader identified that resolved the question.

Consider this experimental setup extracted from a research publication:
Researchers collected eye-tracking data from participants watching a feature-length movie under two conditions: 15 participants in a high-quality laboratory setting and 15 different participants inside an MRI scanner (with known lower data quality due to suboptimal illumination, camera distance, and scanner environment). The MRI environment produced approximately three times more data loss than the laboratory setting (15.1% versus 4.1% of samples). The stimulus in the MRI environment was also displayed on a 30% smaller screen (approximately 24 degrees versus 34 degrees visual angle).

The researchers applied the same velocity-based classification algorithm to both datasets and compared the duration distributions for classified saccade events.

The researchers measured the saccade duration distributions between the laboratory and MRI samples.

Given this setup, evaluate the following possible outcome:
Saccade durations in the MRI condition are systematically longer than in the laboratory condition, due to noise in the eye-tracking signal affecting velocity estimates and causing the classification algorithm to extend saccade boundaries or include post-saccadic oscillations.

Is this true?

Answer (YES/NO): NO